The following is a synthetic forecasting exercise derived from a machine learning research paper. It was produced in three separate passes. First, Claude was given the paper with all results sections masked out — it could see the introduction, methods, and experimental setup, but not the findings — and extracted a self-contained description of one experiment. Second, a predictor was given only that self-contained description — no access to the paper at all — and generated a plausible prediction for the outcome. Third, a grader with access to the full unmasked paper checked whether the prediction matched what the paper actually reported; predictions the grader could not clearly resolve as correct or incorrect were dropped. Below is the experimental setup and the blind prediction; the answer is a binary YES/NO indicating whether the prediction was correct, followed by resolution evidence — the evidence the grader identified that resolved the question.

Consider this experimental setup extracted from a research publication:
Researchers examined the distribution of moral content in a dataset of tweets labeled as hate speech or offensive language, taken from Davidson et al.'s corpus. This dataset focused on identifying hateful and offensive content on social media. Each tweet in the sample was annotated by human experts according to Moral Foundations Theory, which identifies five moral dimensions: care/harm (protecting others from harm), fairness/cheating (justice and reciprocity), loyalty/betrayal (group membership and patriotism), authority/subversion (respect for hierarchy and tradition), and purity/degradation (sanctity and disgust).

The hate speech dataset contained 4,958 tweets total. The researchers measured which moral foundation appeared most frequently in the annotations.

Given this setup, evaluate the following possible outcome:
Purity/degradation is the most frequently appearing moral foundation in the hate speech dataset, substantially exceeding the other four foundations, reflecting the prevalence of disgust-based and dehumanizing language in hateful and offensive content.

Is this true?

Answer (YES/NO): NO